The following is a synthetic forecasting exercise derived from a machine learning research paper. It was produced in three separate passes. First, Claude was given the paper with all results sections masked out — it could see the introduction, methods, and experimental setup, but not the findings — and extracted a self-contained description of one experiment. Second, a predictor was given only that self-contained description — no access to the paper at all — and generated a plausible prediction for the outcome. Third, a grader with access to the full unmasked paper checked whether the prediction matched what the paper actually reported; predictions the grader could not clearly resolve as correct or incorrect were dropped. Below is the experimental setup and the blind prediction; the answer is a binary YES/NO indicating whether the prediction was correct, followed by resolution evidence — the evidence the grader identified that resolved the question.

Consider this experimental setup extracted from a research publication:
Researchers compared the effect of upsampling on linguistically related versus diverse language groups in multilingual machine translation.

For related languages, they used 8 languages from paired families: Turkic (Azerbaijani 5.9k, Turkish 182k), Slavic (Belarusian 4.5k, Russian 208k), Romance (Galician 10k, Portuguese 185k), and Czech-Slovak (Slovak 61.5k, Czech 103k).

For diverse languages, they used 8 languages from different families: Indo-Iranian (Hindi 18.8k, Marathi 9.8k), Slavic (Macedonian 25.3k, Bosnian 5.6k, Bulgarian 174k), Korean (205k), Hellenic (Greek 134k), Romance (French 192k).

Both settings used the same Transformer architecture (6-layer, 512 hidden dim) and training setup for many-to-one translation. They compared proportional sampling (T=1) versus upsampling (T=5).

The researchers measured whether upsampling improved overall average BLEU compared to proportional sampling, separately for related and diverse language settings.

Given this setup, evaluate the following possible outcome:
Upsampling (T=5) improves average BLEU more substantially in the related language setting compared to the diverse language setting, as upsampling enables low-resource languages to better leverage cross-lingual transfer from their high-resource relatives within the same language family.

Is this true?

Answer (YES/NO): NO